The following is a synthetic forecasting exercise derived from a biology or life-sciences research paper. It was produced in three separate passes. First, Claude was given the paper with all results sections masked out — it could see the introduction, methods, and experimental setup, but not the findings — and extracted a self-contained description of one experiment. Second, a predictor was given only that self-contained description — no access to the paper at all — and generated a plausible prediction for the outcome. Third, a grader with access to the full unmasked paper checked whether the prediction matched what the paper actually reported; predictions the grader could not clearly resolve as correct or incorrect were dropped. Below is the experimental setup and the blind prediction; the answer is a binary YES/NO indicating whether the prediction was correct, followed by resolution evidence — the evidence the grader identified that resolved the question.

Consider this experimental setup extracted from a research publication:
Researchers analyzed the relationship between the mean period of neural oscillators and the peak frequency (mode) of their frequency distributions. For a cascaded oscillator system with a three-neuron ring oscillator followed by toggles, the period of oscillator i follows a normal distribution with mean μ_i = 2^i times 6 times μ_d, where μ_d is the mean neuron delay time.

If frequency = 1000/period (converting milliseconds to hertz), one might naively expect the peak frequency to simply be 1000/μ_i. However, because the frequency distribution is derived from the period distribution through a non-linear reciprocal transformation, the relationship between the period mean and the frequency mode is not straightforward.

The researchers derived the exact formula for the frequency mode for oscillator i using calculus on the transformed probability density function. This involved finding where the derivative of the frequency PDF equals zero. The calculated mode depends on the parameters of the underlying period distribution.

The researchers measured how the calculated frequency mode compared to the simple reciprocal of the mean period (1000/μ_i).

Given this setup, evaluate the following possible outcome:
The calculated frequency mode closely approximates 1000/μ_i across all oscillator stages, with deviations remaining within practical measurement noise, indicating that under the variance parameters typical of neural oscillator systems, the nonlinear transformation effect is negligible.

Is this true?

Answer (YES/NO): NO